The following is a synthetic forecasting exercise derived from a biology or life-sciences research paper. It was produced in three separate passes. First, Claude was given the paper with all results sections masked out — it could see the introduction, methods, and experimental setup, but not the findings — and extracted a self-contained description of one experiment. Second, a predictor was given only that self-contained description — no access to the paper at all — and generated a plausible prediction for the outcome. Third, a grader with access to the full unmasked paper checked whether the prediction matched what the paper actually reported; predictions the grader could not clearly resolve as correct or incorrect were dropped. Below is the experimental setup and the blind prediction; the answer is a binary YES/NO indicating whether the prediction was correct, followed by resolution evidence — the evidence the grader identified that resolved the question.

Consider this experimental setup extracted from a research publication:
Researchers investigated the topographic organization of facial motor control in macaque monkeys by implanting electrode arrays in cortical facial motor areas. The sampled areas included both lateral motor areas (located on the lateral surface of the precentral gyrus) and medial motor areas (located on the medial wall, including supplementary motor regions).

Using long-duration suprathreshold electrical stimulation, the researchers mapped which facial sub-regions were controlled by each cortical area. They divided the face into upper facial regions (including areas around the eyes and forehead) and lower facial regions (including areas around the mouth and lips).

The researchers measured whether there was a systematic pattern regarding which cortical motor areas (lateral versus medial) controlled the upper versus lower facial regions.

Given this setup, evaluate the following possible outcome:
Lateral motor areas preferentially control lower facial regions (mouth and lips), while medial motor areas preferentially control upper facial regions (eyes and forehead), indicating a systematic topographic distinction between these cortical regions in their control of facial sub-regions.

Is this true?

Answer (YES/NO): NO